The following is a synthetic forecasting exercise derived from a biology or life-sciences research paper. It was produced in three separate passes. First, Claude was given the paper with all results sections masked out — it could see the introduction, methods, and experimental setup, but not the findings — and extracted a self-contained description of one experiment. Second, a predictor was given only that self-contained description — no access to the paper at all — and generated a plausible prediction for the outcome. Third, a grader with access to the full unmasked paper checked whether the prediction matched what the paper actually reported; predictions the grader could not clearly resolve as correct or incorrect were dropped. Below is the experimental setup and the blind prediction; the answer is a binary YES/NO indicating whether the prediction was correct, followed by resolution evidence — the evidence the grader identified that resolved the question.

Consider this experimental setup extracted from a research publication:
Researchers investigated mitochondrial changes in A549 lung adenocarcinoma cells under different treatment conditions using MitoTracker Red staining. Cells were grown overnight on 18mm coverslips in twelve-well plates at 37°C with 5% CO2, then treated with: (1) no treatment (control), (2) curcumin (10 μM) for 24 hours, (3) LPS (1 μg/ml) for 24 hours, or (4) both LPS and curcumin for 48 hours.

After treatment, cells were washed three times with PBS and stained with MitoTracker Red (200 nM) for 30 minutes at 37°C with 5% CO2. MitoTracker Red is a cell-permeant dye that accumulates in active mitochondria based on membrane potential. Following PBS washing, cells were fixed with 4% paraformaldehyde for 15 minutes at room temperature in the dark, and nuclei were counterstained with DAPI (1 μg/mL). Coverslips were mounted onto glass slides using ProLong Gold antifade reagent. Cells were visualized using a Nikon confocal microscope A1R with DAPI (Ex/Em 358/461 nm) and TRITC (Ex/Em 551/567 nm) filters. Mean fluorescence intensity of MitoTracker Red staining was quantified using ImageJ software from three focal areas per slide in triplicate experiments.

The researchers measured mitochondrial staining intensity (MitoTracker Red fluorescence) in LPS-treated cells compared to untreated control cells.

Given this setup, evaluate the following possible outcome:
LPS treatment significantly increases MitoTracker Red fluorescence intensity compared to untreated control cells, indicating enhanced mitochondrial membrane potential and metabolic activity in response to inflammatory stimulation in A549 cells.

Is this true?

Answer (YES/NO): NO